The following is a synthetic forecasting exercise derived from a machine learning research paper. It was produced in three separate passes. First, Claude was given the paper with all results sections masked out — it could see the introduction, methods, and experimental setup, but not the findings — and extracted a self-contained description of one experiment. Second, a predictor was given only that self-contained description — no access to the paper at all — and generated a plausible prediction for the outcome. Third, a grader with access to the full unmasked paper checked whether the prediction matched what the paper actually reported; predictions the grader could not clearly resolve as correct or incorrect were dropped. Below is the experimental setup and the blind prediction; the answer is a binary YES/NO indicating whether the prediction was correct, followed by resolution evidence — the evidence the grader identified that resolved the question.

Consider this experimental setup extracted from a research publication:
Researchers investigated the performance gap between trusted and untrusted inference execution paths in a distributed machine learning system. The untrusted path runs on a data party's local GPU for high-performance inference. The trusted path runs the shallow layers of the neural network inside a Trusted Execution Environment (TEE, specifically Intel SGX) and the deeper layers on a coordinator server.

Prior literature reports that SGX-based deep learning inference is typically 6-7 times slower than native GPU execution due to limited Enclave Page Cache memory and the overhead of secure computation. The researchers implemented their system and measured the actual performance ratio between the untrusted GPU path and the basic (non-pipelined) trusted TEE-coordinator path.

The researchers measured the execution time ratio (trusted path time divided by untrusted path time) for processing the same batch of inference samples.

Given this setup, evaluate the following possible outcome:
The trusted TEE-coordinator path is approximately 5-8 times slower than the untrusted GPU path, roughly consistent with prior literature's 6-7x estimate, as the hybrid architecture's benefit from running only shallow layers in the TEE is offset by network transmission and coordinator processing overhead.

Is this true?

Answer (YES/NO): NO